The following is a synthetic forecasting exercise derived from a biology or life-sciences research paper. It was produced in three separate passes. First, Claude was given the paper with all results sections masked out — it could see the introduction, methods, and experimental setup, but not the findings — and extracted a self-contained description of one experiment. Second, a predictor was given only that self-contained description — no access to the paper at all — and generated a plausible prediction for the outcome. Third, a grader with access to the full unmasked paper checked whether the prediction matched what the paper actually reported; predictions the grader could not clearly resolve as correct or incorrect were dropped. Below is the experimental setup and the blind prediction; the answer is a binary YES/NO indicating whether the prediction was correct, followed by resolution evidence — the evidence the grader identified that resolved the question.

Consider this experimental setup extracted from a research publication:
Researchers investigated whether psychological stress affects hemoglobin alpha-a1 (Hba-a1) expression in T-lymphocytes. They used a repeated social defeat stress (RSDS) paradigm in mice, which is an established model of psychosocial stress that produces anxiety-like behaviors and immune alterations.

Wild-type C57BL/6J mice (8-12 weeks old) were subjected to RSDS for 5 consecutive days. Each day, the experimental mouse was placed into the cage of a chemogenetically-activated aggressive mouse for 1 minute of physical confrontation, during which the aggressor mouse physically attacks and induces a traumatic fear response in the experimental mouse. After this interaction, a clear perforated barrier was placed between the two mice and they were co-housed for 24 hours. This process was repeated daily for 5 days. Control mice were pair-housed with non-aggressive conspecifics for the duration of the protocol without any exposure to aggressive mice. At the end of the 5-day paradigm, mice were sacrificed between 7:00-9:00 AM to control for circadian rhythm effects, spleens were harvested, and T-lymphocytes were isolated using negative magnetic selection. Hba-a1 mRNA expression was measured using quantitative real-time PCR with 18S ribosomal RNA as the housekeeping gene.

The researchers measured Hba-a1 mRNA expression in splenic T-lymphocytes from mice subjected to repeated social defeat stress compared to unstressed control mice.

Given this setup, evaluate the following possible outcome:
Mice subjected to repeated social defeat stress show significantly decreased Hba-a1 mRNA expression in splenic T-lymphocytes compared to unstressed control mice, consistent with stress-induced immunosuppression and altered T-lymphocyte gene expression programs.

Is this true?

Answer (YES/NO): NO